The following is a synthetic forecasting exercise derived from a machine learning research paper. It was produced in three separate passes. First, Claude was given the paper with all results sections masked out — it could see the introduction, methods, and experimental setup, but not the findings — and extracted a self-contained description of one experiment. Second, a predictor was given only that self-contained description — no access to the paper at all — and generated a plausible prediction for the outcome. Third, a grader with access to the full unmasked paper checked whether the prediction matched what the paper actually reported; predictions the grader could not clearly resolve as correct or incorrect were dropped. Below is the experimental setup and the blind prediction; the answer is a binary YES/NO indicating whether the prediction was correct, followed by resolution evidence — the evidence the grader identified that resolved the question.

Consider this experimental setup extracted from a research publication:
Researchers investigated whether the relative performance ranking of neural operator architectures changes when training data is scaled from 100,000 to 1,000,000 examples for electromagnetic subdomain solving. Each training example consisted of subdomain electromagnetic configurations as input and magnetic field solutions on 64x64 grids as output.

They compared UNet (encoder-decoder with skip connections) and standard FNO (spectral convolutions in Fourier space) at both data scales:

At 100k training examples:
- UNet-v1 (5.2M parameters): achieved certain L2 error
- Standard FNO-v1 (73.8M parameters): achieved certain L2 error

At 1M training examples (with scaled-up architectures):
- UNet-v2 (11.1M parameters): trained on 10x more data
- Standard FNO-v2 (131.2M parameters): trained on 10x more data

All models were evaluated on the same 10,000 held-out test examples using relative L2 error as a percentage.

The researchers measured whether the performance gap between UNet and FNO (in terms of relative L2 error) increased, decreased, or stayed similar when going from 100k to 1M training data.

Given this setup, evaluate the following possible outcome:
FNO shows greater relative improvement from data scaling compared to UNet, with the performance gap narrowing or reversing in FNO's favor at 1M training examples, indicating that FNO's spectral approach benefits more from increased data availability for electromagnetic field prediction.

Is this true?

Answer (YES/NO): NO